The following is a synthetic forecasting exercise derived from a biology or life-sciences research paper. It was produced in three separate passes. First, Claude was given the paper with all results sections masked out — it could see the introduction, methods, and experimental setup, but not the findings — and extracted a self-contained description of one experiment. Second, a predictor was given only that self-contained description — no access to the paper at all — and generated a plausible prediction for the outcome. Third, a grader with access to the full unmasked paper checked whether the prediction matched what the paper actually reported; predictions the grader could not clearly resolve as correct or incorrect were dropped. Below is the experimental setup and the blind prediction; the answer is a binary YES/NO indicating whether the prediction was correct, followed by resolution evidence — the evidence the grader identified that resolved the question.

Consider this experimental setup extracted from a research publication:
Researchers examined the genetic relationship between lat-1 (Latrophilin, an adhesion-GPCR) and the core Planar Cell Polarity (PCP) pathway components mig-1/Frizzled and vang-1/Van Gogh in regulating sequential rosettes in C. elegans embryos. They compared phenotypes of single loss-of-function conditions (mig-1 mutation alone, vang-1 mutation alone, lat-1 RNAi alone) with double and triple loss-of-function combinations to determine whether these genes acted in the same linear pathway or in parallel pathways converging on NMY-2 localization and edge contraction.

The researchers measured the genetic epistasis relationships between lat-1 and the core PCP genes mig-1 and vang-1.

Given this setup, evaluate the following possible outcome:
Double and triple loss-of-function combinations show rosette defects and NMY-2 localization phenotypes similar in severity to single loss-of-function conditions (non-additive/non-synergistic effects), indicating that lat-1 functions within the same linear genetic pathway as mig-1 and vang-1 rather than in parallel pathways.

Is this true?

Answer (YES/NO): NO